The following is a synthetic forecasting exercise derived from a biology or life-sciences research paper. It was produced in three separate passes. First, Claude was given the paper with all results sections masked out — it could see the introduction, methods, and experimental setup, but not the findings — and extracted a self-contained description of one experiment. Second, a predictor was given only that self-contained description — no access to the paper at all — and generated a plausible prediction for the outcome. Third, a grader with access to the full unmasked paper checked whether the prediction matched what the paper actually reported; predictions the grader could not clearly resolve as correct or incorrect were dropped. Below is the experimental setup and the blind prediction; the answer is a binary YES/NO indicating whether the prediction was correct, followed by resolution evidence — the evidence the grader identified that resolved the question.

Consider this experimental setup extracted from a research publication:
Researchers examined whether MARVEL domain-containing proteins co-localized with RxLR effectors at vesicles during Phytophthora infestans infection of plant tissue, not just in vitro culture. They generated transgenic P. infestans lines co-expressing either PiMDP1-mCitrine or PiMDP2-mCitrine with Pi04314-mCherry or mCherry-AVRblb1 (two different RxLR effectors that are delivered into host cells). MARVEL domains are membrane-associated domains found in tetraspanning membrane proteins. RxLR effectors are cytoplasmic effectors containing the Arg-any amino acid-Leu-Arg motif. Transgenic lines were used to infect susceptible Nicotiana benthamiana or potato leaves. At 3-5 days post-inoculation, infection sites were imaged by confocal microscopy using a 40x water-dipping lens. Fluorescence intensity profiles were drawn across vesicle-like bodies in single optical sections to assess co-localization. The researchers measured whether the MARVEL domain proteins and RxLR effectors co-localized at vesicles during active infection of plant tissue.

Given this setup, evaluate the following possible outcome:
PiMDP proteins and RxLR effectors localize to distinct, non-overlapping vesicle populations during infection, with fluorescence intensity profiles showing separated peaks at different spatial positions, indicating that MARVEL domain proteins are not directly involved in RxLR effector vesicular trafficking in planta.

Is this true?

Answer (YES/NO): NO